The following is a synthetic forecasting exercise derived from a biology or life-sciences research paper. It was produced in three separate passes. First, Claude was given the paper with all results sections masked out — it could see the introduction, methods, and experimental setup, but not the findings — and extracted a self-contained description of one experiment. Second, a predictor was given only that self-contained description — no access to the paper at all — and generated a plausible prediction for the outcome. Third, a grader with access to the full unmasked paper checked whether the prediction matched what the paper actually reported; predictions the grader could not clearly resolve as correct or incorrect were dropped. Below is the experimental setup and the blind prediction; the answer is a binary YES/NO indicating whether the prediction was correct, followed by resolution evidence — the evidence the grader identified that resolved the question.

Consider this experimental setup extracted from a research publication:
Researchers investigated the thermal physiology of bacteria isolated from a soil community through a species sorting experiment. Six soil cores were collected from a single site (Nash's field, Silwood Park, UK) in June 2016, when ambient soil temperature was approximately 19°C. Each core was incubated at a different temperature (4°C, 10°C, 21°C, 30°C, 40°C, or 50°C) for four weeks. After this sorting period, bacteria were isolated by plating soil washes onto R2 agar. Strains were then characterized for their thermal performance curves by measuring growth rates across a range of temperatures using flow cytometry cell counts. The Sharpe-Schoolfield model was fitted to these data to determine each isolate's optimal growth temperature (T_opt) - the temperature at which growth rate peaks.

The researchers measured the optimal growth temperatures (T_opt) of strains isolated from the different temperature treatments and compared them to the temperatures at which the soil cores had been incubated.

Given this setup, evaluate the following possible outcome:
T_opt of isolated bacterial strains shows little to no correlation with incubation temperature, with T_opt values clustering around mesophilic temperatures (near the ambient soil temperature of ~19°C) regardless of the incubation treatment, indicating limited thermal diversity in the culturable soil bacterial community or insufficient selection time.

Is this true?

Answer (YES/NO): NO